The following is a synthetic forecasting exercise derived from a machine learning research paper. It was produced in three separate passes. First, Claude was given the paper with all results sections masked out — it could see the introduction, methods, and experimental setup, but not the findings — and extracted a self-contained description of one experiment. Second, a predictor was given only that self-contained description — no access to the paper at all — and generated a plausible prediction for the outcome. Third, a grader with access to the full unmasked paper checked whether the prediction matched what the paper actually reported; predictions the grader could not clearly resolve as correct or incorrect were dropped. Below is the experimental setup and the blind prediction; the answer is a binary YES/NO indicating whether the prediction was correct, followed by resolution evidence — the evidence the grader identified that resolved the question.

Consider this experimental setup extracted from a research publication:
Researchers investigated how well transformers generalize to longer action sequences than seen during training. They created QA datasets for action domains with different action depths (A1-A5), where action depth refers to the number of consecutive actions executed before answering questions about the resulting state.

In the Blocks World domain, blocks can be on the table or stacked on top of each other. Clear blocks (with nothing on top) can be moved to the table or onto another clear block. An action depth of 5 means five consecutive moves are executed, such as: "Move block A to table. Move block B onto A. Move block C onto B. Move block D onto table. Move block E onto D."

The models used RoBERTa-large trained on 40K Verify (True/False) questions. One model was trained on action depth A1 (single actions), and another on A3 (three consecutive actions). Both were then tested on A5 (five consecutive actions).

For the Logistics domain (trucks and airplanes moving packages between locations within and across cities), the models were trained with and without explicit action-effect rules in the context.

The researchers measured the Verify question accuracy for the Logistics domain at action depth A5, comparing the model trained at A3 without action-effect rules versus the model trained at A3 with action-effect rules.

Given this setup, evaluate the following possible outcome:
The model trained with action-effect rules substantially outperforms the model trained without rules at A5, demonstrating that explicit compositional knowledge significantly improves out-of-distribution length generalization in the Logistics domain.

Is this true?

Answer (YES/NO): NO